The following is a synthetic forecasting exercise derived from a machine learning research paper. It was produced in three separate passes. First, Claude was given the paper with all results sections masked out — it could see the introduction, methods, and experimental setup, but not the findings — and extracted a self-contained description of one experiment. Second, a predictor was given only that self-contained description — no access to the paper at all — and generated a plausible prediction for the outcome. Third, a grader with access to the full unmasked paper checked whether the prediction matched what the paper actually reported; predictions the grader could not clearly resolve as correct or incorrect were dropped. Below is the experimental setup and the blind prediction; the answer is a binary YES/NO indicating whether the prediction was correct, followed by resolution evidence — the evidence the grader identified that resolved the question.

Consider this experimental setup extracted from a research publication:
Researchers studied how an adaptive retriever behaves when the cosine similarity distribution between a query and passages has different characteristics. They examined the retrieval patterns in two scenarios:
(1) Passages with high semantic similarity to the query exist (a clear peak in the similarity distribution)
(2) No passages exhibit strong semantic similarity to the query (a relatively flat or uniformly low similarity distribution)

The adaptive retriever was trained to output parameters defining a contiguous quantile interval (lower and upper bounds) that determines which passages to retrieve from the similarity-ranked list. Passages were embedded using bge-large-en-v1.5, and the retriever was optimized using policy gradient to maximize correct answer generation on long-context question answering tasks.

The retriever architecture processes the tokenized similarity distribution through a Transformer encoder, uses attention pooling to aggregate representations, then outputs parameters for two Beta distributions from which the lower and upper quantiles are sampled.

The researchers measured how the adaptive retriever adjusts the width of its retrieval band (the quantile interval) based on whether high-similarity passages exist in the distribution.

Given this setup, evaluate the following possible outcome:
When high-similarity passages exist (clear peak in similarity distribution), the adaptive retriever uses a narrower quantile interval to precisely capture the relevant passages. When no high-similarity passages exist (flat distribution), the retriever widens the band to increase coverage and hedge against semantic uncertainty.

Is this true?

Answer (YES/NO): YES